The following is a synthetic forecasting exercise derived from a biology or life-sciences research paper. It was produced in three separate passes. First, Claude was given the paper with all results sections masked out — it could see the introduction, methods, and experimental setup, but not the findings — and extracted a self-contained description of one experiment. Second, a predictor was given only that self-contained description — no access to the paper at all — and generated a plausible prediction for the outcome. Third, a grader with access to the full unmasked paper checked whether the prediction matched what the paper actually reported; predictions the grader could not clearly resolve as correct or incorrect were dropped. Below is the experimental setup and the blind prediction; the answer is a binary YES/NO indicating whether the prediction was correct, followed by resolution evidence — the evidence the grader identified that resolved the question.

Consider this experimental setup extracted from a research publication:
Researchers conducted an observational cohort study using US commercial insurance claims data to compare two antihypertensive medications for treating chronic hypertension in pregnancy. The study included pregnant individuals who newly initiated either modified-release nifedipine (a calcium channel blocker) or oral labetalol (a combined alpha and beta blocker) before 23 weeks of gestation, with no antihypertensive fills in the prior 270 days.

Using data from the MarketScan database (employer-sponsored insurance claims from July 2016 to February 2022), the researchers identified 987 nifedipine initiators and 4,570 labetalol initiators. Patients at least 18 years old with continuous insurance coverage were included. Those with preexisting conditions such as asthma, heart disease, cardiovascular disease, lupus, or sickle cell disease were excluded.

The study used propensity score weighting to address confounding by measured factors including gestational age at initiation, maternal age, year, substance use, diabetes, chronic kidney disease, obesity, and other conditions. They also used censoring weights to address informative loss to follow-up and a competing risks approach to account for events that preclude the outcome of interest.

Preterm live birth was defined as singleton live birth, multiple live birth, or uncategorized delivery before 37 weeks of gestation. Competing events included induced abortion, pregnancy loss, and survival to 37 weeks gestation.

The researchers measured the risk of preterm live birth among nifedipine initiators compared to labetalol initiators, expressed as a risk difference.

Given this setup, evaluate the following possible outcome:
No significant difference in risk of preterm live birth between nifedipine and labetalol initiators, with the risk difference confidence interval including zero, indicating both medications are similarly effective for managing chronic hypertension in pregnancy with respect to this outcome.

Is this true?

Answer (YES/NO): NO